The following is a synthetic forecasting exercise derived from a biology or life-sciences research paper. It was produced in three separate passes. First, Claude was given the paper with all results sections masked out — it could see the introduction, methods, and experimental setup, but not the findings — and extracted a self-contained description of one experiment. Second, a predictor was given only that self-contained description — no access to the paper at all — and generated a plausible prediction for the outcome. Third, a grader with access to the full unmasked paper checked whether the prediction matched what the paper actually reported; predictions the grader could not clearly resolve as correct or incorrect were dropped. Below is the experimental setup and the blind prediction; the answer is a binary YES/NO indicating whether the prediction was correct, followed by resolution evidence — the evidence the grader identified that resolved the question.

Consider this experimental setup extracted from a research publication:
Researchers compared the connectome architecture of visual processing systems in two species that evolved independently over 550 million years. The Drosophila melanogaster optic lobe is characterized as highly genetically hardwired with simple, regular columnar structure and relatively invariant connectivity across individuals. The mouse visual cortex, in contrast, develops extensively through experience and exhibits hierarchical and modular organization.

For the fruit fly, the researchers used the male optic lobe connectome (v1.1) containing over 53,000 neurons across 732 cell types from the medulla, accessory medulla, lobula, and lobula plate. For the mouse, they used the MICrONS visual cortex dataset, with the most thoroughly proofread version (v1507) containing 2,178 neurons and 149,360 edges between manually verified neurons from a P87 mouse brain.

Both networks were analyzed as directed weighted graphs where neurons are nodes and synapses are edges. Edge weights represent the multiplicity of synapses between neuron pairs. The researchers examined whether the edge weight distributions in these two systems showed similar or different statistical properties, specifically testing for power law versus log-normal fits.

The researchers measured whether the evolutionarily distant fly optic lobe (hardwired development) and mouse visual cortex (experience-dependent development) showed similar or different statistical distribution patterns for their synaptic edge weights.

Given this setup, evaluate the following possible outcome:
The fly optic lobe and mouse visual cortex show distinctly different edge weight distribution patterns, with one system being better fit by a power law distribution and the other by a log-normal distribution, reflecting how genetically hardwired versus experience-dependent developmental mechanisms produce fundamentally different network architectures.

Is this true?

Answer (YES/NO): NO